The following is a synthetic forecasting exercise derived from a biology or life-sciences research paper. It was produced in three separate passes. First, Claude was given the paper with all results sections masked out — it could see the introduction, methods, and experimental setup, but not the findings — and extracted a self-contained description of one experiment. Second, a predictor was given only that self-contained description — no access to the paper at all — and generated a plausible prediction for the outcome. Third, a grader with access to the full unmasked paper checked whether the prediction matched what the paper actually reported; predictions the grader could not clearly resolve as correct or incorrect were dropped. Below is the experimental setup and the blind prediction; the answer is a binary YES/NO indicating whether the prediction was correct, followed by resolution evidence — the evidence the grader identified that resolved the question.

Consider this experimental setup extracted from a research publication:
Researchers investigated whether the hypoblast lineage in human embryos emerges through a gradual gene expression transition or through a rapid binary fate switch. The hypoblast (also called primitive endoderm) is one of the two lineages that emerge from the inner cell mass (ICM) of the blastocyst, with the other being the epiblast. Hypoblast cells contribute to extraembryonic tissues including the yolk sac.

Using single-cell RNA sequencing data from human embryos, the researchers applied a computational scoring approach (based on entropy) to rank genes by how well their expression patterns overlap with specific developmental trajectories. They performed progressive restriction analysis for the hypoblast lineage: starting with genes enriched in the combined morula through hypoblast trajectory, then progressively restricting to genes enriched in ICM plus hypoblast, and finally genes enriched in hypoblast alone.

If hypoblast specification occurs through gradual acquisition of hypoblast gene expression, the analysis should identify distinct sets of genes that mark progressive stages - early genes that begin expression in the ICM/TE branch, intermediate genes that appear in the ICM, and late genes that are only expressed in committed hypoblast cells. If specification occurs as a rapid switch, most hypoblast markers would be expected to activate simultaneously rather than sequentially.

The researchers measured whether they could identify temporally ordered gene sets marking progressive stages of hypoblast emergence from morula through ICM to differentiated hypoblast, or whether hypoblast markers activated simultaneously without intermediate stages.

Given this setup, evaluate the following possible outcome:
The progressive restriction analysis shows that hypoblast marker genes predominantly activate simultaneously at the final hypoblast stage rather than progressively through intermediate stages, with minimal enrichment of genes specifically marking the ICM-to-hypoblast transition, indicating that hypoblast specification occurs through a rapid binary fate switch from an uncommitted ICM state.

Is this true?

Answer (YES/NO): NO